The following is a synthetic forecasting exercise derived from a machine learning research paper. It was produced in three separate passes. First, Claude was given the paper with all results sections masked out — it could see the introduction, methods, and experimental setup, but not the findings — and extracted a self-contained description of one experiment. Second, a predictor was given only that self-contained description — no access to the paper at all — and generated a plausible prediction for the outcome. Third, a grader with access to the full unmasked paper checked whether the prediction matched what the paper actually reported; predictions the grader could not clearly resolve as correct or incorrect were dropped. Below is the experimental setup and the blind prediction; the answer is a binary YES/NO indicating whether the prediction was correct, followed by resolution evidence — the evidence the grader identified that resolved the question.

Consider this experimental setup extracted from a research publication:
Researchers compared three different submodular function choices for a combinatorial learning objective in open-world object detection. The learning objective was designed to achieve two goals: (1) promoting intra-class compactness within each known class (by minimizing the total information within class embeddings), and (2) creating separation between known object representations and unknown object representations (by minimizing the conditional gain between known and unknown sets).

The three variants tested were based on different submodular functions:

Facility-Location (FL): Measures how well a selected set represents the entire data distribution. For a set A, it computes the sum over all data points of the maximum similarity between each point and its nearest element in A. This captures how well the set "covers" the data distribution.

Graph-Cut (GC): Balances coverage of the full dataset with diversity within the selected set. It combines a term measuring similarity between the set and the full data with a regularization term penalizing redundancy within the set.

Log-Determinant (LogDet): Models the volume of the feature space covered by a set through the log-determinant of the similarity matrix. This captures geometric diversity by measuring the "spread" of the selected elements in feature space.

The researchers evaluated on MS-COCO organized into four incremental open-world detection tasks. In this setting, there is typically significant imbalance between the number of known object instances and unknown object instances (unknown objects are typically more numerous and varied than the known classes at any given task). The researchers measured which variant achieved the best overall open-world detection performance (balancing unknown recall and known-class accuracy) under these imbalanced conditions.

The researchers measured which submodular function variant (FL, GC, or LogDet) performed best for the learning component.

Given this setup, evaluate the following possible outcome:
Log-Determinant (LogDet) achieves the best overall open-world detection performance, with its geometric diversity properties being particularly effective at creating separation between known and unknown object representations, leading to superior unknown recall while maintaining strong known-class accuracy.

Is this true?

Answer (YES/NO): NO